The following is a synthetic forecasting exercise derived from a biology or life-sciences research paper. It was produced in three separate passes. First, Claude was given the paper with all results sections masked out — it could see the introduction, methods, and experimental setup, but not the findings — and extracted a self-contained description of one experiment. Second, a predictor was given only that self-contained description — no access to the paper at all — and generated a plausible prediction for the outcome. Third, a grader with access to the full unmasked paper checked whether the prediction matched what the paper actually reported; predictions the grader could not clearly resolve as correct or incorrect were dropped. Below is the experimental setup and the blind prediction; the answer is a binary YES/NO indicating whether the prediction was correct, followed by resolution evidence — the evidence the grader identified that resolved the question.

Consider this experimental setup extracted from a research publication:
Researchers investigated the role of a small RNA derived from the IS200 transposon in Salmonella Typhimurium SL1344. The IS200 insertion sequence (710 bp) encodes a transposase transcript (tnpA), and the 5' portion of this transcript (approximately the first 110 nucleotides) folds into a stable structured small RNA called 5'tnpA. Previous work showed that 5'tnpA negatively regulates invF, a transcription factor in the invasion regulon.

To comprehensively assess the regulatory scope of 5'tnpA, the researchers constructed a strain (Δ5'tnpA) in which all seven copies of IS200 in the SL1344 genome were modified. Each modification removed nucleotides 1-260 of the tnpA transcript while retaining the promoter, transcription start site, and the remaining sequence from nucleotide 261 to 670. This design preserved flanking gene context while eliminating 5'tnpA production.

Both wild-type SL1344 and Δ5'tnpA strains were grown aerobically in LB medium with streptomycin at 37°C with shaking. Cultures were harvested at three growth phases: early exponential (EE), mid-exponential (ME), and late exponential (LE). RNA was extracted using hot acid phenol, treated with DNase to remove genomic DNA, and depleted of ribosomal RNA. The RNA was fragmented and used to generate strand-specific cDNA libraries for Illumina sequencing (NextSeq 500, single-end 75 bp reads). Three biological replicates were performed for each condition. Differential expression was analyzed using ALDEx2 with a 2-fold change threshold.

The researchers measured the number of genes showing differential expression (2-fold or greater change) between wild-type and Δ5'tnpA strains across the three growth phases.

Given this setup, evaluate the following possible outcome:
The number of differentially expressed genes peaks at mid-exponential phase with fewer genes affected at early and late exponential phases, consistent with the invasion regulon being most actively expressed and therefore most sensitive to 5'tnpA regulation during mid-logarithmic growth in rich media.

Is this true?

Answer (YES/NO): NO